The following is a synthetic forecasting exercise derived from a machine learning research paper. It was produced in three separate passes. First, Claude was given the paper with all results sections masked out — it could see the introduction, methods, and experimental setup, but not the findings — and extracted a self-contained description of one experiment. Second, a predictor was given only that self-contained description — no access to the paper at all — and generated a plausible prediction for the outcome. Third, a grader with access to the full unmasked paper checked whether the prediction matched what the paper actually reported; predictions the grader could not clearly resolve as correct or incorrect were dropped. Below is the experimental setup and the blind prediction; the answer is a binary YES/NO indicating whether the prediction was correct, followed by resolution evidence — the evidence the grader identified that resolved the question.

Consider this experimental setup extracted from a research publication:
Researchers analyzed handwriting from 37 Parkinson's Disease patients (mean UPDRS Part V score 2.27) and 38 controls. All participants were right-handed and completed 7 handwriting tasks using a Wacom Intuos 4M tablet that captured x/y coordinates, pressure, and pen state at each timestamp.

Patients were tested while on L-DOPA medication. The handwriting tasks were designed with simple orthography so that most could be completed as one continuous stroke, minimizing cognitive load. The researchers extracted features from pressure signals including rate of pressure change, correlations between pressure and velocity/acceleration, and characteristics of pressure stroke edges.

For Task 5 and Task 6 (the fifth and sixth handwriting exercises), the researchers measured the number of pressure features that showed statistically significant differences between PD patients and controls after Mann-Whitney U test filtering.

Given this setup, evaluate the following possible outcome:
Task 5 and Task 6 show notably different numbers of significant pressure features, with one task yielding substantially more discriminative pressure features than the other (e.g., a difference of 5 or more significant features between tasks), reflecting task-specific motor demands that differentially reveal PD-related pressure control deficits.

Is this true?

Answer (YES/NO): YES